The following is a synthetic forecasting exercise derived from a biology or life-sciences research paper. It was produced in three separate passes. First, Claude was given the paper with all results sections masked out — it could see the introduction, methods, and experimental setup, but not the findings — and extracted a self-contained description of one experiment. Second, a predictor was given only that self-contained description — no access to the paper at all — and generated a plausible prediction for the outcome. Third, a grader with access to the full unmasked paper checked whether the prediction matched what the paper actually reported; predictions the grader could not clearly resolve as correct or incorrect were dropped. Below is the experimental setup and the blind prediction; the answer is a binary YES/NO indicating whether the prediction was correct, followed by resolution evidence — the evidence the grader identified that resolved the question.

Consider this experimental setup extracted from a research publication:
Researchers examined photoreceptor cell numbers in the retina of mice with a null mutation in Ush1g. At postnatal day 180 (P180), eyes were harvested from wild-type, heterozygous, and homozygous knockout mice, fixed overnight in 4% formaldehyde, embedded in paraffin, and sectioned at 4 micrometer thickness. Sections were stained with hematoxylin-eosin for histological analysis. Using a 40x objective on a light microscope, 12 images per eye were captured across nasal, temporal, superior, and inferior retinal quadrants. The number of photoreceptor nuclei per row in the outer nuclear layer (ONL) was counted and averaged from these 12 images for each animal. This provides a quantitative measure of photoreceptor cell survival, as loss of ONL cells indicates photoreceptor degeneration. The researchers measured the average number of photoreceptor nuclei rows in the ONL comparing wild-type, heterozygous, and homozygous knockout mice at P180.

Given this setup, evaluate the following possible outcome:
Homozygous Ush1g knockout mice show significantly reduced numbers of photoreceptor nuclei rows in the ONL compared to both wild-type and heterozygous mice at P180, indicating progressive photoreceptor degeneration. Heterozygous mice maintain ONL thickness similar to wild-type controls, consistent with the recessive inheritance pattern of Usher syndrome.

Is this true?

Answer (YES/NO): NO